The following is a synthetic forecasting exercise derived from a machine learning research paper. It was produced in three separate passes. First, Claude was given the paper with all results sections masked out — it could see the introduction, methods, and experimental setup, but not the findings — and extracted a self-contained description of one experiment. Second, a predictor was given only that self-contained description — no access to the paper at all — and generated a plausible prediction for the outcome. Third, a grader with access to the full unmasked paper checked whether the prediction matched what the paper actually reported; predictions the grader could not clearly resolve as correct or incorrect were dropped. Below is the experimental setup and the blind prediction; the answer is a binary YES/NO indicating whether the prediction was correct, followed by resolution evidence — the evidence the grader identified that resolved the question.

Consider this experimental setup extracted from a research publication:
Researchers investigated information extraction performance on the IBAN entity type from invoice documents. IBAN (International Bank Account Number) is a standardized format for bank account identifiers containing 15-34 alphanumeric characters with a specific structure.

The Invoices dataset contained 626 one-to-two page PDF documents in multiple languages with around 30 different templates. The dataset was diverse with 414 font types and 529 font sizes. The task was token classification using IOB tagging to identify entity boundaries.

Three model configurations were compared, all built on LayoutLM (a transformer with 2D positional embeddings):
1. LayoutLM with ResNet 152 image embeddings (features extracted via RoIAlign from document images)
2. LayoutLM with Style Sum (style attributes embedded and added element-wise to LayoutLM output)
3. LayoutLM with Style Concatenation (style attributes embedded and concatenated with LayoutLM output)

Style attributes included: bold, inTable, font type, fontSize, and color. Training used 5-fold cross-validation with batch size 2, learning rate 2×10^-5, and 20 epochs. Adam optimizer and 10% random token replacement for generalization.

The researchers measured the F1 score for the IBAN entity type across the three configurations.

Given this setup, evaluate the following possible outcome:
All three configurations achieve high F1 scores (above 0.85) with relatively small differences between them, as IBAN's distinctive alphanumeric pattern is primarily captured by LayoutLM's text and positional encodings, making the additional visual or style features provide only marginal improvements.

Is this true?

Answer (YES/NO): NO